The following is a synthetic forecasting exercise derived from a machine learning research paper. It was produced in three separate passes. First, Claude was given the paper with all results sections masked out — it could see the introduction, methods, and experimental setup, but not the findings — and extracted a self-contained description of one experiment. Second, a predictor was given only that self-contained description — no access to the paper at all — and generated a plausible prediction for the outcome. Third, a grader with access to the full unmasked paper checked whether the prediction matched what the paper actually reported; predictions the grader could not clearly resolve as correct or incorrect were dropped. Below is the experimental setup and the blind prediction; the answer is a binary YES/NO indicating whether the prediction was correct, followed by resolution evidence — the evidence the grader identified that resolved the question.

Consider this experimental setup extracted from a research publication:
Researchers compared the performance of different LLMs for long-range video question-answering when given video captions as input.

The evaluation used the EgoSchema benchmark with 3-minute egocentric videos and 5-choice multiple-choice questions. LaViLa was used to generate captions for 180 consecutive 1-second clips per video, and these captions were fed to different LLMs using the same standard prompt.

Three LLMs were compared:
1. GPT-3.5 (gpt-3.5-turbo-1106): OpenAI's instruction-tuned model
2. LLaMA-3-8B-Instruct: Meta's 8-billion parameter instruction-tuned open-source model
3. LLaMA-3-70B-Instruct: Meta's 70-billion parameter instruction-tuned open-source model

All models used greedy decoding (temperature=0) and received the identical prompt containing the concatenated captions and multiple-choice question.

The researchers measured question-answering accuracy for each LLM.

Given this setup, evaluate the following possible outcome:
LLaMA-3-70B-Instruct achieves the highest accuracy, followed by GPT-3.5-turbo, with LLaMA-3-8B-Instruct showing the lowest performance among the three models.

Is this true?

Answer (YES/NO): YES